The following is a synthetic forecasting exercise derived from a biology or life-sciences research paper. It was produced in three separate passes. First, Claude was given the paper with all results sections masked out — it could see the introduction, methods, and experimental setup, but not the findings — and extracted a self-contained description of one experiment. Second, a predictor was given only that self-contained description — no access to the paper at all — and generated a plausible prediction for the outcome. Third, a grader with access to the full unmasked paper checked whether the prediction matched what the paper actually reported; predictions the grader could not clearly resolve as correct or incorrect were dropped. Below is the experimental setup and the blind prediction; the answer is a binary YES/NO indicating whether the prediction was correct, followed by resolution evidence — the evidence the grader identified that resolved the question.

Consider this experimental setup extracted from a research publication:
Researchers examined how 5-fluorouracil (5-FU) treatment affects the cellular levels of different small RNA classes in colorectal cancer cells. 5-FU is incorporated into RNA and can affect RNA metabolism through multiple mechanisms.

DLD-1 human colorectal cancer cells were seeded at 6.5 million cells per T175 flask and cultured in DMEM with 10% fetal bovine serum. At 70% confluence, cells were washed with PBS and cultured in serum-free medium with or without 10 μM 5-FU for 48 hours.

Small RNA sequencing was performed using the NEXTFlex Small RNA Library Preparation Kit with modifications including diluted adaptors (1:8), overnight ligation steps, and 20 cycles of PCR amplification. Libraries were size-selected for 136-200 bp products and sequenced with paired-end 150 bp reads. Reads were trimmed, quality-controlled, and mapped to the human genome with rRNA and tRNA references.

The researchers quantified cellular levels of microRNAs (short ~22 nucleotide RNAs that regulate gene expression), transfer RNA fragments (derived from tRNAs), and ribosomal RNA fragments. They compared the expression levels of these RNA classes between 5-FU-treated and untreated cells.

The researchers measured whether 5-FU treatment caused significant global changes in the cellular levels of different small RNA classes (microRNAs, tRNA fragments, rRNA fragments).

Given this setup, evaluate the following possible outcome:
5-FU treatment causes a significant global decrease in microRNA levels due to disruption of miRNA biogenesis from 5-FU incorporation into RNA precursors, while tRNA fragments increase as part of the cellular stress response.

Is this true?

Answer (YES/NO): NO